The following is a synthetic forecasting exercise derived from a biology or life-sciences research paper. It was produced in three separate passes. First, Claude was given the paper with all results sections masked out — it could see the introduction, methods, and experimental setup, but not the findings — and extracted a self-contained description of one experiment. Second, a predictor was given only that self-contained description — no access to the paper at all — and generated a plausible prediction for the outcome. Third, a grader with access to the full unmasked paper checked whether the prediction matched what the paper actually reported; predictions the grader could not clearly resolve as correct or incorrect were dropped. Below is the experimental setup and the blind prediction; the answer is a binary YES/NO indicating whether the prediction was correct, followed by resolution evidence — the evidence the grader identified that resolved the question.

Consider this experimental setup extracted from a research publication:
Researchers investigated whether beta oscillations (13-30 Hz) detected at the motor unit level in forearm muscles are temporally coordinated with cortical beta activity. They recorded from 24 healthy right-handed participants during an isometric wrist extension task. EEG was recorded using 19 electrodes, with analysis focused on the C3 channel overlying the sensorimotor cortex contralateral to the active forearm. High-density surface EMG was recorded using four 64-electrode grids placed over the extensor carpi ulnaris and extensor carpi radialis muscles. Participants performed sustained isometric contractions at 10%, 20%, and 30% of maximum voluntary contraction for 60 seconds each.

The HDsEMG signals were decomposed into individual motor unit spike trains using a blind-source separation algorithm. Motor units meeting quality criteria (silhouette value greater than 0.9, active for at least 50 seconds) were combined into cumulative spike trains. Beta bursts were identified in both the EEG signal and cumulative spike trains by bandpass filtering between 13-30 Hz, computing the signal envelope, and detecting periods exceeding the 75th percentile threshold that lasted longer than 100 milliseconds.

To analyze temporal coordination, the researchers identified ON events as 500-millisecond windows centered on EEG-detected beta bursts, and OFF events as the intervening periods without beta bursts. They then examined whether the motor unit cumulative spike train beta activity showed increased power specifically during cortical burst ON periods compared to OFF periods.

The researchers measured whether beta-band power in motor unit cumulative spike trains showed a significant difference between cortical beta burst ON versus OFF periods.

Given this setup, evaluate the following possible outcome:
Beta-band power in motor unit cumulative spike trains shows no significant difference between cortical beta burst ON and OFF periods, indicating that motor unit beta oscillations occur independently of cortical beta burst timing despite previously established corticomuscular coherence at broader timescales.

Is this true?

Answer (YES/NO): NO